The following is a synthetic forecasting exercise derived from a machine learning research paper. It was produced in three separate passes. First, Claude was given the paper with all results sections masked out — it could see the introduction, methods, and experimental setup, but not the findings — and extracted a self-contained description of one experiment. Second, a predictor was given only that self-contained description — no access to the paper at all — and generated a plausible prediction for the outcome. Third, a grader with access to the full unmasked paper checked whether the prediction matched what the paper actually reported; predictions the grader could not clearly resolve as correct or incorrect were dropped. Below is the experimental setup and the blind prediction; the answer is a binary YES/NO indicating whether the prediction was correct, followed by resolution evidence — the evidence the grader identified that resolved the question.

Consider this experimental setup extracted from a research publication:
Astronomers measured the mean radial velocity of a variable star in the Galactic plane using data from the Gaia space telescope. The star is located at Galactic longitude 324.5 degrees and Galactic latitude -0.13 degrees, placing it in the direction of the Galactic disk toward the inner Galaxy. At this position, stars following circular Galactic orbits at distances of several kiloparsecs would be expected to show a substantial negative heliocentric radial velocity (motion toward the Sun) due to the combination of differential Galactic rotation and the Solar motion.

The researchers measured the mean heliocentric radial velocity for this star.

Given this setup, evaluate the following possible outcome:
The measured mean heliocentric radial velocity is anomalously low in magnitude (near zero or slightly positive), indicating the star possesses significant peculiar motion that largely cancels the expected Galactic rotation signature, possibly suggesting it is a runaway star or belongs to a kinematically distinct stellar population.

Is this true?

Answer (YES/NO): NO